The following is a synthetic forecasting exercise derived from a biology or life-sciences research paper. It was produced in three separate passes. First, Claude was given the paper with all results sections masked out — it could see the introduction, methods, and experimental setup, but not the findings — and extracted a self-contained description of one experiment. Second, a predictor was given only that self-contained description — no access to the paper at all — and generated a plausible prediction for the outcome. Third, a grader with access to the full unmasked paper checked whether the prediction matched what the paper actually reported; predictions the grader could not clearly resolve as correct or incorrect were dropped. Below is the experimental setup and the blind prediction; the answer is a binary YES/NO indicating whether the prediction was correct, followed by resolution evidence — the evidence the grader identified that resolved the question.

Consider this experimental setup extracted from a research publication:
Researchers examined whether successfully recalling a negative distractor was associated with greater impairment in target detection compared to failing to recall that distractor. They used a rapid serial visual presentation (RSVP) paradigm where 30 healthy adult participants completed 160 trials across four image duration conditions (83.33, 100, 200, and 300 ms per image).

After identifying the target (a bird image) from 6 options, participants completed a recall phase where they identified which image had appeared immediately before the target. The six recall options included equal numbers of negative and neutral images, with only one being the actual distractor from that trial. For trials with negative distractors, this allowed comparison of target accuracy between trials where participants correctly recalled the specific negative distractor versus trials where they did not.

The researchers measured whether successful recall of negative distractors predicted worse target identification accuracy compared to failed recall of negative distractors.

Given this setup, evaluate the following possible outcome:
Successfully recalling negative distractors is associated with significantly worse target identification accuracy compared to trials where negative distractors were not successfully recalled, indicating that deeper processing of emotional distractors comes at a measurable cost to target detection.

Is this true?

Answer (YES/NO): YES